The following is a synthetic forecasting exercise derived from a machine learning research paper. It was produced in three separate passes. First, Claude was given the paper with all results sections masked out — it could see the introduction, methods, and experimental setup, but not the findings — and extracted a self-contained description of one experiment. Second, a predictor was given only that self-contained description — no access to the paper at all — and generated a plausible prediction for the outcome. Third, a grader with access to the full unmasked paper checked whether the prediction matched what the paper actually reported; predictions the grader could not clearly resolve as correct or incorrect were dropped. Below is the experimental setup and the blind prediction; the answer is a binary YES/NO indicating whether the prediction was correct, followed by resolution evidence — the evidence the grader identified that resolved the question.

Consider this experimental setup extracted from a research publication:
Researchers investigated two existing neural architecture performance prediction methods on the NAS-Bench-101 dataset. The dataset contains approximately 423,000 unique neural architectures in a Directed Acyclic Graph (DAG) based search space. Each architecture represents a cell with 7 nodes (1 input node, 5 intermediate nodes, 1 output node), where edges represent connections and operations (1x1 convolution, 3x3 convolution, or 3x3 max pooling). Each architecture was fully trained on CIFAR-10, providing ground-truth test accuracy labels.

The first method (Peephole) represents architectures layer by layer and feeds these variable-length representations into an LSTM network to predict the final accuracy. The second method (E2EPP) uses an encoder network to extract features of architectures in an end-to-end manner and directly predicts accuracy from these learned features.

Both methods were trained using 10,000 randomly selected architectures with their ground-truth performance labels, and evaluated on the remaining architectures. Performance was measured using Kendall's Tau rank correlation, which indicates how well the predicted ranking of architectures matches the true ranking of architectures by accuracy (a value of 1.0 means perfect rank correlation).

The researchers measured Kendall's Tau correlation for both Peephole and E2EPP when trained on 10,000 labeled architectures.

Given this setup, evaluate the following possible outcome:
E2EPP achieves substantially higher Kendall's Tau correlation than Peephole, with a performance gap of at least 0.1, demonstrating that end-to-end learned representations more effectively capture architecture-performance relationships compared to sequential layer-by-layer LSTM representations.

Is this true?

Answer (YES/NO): YES